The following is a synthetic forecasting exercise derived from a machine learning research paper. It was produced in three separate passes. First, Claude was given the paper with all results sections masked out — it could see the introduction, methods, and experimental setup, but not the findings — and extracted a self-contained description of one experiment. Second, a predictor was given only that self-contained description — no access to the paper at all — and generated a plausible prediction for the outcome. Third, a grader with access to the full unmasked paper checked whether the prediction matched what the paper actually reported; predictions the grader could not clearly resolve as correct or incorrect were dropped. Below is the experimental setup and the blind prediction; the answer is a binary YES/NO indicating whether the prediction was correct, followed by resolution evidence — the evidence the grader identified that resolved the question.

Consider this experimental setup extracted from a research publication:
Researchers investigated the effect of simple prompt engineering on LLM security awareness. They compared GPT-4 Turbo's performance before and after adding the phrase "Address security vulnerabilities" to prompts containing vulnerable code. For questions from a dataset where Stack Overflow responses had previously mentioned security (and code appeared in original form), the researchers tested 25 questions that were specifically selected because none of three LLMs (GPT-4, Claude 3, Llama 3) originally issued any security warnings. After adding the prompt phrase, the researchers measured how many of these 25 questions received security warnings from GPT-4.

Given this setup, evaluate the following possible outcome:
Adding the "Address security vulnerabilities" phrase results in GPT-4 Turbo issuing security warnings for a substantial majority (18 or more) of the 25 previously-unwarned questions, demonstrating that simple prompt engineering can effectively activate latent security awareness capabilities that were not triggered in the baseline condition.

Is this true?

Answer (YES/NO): YES